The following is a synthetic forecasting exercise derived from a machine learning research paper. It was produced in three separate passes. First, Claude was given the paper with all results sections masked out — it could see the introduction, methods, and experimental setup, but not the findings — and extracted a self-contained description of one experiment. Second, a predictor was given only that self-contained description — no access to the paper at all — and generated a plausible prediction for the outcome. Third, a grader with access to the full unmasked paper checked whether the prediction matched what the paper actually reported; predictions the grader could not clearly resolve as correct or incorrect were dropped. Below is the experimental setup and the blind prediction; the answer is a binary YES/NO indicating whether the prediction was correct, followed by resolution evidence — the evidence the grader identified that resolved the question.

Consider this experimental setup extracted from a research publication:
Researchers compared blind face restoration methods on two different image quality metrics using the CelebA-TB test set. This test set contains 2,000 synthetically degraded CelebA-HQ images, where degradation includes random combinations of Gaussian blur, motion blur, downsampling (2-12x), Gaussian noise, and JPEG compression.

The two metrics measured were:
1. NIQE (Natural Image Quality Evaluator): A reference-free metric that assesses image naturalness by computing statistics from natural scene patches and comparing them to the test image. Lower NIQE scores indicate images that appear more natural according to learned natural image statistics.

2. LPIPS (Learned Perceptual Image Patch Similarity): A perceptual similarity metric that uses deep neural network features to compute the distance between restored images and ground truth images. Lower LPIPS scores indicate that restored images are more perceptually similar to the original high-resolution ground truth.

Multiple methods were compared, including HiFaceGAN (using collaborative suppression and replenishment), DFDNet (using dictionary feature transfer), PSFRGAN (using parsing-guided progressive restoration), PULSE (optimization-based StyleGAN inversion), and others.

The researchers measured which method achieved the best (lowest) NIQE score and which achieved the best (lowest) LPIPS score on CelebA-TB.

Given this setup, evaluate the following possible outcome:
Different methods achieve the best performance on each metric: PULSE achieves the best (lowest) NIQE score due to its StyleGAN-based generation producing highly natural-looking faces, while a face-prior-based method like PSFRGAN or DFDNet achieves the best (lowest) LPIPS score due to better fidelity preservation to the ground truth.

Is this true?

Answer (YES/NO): NO